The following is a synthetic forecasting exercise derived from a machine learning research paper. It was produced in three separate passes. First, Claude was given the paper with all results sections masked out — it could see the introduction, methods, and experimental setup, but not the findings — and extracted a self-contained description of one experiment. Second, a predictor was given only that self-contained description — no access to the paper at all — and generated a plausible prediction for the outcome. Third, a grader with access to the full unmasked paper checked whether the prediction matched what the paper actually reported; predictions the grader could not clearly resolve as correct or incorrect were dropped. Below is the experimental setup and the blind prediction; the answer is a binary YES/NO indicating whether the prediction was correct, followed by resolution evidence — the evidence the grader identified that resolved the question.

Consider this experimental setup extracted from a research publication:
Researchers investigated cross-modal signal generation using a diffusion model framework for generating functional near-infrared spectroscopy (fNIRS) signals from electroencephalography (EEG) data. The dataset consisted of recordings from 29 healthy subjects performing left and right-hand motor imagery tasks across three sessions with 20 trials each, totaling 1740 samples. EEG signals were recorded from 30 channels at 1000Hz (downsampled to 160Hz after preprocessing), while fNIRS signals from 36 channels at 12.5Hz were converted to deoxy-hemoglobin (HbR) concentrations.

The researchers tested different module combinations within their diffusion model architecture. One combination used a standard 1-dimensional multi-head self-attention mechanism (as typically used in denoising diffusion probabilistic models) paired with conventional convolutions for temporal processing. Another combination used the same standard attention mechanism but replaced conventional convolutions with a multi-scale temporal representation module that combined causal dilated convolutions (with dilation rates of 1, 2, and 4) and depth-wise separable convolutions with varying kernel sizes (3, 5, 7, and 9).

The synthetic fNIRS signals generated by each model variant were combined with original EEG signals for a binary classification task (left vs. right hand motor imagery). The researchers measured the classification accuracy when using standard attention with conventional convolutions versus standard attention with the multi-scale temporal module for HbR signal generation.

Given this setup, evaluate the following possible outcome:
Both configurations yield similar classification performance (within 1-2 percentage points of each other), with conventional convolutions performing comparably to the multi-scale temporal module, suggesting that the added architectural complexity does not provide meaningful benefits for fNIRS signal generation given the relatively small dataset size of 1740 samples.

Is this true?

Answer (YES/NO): NO